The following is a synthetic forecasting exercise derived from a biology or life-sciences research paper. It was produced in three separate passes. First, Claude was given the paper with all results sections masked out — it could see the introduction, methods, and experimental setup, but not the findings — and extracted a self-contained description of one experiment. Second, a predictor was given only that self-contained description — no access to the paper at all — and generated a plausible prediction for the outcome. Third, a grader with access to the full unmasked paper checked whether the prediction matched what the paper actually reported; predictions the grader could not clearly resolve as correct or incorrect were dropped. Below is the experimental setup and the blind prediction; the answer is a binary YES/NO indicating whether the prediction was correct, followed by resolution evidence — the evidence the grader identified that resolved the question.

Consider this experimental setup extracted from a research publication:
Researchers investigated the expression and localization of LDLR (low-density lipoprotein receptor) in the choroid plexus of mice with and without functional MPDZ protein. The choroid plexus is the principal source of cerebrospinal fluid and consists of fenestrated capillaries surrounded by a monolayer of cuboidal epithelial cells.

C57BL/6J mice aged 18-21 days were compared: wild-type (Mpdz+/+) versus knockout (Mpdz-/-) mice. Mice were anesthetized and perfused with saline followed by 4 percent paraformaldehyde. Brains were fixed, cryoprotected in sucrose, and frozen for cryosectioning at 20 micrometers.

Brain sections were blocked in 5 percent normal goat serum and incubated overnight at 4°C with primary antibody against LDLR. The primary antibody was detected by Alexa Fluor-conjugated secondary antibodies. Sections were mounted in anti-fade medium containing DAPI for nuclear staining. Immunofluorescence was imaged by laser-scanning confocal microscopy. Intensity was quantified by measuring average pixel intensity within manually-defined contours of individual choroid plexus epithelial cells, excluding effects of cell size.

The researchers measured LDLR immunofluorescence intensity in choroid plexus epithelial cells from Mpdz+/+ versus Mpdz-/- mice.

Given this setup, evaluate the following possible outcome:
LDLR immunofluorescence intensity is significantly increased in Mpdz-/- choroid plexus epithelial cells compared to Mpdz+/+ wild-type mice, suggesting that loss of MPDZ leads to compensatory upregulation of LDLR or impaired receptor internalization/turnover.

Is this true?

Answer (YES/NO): YES